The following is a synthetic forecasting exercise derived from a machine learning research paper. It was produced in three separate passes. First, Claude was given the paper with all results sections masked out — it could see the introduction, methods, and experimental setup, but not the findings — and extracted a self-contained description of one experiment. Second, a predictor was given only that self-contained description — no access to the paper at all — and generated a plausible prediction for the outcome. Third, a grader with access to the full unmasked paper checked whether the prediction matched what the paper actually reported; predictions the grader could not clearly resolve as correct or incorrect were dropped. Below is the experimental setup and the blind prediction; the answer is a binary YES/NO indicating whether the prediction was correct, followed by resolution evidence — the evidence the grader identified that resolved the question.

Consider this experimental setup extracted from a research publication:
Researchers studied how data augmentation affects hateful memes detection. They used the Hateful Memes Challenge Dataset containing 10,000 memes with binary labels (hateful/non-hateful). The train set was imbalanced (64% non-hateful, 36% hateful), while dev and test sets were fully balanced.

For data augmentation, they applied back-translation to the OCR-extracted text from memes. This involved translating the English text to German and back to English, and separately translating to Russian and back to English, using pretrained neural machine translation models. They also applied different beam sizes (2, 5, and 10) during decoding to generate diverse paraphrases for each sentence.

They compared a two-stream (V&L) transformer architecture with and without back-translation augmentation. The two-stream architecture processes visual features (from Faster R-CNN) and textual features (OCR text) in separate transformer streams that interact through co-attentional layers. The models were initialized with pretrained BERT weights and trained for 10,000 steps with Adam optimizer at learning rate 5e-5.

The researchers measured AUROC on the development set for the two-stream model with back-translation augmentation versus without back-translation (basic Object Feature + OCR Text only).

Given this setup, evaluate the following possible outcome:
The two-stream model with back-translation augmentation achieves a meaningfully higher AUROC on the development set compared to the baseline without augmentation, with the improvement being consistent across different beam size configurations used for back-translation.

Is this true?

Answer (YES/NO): NO